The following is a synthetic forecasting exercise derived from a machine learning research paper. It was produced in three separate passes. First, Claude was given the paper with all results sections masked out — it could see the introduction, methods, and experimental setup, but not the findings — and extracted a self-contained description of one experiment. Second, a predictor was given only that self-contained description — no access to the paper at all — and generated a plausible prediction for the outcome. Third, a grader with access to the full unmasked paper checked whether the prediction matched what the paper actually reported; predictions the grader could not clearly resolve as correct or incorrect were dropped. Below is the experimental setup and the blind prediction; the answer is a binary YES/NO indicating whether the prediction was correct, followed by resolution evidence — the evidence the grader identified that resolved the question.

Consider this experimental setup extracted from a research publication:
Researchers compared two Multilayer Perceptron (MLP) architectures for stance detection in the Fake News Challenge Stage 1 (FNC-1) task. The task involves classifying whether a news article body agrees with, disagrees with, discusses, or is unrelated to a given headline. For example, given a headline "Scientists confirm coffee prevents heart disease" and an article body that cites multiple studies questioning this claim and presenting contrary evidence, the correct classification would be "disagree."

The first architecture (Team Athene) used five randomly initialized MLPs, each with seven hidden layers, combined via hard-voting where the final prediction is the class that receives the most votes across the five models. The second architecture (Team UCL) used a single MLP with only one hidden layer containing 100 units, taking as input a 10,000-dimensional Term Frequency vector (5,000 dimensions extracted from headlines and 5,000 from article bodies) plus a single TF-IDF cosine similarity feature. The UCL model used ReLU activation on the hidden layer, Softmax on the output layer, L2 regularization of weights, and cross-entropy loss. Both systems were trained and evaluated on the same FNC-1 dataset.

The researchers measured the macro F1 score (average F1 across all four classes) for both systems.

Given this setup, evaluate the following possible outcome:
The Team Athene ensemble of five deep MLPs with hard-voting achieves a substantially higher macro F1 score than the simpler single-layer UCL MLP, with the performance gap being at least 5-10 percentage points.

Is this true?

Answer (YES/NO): NO